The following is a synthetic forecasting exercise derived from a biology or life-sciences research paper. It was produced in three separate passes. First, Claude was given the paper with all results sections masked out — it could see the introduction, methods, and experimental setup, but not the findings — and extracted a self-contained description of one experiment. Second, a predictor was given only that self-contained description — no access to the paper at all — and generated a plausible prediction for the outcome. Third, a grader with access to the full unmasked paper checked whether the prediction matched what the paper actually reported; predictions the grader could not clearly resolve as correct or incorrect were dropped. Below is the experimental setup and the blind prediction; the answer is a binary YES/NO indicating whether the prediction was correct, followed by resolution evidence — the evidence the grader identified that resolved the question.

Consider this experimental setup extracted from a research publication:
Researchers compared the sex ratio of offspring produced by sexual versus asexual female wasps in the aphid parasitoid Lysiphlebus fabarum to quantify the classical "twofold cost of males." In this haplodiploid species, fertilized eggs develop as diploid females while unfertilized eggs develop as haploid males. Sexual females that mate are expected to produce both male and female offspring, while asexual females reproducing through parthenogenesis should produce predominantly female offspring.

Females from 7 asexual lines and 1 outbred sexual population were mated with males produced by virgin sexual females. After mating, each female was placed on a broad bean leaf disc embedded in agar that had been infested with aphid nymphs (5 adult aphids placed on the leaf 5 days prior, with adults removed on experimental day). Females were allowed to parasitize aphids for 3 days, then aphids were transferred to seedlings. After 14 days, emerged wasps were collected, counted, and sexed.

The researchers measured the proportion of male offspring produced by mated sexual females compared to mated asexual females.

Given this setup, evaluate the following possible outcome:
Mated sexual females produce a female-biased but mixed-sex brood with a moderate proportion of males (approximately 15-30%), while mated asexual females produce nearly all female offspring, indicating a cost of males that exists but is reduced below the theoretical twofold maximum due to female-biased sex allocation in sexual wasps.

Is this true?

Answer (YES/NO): NO